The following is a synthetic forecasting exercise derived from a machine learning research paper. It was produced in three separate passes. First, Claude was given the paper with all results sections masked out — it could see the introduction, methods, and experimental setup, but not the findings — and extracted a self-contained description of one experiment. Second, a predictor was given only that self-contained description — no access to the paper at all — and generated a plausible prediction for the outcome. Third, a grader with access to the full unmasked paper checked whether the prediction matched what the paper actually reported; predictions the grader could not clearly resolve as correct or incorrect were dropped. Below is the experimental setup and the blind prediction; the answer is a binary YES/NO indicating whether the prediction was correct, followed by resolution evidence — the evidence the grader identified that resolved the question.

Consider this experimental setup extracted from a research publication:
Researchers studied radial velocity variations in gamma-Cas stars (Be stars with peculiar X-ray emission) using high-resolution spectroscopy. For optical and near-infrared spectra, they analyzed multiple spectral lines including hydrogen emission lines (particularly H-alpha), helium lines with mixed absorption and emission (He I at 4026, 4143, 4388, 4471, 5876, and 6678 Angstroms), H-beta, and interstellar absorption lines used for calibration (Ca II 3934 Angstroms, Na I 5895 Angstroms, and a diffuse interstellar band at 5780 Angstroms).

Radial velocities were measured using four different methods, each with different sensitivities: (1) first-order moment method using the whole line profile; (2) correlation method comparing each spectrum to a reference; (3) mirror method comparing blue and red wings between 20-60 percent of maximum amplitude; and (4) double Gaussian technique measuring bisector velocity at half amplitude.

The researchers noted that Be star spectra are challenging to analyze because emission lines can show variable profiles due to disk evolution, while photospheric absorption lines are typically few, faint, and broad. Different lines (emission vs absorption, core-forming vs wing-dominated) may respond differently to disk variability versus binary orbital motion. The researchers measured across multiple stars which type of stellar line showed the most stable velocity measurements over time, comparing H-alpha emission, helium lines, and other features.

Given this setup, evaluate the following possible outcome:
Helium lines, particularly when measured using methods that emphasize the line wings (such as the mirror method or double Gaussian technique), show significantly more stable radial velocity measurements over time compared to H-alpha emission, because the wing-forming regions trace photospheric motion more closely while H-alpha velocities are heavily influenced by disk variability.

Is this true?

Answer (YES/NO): NO